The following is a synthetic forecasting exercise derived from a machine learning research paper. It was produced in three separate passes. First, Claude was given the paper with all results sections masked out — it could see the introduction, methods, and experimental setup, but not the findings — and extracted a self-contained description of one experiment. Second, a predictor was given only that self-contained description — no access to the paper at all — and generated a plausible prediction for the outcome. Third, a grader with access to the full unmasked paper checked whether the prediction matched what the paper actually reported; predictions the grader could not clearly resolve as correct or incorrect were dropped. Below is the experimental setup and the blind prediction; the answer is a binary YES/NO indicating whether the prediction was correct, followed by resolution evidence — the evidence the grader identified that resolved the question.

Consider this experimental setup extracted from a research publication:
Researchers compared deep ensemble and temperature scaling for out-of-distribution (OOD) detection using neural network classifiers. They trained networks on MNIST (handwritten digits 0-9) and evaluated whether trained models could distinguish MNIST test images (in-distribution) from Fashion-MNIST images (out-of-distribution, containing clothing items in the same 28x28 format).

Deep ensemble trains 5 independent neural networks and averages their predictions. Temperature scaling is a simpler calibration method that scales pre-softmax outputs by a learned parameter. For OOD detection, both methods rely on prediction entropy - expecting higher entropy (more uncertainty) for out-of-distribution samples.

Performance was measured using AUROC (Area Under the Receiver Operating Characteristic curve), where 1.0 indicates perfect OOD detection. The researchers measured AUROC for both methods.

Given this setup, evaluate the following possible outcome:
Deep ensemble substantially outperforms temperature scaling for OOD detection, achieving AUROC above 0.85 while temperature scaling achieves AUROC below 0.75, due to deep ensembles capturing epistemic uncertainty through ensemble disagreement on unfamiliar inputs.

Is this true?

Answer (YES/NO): NO